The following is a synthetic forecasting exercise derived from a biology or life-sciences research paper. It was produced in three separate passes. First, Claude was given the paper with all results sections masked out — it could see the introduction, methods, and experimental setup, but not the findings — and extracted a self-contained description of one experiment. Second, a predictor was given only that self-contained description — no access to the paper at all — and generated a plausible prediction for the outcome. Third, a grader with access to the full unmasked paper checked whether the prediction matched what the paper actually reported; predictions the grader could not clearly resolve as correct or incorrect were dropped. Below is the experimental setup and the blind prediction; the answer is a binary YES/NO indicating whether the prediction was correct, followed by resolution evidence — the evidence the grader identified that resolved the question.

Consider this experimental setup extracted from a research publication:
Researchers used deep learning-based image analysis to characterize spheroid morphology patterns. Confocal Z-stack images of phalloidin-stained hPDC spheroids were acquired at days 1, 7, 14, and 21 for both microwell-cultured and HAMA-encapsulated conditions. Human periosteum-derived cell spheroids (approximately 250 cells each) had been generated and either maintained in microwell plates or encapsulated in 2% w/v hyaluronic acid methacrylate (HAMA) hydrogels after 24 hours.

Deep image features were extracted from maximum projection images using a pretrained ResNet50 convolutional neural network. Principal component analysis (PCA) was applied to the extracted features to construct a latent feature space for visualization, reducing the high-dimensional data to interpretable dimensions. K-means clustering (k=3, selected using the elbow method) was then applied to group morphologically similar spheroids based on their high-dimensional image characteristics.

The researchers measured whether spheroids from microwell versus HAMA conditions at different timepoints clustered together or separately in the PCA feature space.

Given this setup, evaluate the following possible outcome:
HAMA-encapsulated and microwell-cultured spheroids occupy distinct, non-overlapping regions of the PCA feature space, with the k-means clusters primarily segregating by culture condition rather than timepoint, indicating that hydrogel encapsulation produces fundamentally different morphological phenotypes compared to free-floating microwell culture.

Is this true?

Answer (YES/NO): NO